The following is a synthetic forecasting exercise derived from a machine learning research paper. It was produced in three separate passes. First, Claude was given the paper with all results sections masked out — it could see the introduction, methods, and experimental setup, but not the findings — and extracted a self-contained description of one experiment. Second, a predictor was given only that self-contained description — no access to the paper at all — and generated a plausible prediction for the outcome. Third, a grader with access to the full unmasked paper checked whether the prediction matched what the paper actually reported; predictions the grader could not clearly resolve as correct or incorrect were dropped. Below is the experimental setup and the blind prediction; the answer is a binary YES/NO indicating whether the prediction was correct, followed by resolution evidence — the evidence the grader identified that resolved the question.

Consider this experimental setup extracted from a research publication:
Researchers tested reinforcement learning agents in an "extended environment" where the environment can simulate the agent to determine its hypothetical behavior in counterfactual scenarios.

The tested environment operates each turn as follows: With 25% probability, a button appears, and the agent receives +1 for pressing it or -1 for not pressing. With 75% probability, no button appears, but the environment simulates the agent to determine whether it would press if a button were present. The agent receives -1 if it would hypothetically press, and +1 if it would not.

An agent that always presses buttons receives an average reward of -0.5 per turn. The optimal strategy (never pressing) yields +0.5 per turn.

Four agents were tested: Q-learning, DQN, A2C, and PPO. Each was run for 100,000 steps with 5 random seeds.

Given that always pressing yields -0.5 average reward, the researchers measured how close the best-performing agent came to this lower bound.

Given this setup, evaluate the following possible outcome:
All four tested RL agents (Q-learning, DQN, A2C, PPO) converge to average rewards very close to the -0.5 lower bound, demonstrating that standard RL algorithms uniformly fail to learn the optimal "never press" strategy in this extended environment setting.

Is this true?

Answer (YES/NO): NO